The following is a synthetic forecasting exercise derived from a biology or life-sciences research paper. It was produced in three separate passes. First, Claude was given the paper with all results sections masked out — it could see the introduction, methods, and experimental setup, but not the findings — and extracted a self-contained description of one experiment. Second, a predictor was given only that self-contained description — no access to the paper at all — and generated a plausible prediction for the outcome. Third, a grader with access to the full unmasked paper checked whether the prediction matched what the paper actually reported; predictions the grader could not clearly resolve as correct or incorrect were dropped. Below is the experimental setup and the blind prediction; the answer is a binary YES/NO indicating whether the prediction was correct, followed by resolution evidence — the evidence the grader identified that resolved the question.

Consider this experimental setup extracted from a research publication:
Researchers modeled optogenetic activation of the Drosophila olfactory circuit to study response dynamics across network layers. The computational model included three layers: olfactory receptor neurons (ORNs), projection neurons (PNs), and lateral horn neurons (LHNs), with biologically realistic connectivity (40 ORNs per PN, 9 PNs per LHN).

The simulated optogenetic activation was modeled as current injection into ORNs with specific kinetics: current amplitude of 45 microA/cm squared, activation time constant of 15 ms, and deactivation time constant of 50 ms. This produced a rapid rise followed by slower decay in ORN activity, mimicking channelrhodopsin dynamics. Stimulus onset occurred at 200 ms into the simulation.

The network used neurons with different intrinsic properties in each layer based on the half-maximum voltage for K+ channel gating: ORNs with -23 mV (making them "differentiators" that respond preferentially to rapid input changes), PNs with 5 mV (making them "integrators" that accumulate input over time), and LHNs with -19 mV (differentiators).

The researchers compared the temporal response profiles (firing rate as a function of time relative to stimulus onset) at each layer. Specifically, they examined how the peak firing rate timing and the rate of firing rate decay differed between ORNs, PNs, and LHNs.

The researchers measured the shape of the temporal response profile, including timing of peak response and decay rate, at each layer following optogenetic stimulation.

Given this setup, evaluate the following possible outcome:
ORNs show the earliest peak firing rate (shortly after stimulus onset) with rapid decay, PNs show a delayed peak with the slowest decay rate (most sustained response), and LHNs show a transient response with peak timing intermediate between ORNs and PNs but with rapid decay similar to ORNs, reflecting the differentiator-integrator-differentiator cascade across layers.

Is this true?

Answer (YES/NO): YES